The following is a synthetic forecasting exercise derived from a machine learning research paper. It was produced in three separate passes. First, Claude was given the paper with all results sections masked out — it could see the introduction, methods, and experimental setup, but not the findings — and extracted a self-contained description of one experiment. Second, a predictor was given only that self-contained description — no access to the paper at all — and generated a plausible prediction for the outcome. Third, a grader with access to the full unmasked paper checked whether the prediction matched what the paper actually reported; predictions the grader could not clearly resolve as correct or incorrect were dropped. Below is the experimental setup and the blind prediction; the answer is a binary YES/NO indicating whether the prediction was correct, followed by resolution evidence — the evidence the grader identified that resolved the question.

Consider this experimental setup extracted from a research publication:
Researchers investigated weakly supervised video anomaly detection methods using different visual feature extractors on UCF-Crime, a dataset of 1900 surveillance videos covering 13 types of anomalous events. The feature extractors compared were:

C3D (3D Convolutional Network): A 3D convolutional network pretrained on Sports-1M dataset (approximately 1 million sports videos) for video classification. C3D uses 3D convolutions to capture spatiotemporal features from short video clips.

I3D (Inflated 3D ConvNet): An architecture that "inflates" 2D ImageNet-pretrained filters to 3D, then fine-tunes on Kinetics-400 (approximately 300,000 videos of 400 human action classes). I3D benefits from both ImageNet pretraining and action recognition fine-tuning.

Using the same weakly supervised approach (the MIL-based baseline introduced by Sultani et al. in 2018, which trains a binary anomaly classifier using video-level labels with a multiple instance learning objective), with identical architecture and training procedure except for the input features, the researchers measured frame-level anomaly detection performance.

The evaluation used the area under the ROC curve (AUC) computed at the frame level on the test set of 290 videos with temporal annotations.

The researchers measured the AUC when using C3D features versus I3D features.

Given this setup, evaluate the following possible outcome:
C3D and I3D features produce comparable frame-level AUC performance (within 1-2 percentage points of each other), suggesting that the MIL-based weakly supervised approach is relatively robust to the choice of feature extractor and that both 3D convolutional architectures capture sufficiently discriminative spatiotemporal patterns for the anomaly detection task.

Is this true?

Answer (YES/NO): YES